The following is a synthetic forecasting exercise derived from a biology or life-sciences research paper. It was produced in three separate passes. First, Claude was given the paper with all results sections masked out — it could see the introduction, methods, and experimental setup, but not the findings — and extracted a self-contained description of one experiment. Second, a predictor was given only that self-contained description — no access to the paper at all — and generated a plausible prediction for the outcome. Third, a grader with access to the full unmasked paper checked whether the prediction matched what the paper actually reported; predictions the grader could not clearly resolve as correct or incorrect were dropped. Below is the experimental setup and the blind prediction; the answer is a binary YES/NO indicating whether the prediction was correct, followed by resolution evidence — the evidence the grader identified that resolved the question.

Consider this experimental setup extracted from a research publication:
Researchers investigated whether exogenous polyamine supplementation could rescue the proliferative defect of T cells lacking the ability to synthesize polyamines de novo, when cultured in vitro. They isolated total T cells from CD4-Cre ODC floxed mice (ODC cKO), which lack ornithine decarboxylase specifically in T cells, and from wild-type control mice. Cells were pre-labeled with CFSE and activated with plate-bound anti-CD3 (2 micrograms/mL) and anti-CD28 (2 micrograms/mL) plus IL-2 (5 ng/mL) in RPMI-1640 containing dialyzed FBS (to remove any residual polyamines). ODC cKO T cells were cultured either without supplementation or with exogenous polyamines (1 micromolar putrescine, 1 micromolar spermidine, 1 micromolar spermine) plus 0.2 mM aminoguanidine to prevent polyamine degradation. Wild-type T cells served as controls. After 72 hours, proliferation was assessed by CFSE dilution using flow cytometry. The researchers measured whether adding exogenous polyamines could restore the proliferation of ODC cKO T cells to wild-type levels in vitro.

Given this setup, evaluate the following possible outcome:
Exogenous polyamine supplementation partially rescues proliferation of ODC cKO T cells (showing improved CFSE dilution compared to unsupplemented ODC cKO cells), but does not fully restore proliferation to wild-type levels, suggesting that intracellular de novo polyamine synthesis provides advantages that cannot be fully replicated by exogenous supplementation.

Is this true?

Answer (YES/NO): NO